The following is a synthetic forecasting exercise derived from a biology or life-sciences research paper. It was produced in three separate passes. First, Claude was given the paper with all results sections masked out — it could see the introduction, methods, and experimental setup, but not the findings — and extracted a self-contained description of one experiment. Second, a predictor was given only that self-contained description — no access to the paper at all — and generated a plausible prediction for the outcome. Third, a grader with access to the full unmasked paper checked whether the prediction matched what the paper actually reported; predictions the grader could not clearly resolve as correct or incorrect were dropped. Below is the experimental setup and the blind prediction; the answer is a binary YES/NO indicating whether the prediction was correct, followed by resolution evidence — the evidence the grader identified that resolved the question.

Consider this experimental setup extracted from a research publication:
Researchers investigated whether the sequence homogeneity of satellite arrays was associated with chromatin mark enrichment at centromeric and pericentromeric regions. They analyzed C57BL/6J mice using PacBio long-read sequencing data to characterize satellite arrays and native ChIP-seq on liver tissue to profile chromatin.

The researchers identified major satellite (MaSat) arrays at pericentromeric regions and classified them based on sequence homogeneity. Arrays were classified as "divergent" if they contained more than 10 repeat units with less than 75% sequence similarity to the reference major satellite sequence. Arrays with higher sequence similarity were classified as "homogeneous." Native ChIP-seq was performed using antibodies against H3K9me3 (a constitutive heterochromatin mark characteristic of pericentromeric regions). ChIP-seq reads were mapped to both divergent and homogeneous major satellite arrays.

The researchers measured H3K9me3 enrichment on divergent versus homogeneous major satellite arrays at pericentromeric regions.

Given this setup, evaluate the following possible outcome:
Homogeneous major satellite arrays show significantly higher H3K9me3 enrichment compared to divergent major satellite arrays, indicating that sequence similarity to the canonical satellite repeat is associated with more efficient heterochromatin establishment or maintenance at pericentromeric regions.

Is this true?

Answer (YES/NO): YES